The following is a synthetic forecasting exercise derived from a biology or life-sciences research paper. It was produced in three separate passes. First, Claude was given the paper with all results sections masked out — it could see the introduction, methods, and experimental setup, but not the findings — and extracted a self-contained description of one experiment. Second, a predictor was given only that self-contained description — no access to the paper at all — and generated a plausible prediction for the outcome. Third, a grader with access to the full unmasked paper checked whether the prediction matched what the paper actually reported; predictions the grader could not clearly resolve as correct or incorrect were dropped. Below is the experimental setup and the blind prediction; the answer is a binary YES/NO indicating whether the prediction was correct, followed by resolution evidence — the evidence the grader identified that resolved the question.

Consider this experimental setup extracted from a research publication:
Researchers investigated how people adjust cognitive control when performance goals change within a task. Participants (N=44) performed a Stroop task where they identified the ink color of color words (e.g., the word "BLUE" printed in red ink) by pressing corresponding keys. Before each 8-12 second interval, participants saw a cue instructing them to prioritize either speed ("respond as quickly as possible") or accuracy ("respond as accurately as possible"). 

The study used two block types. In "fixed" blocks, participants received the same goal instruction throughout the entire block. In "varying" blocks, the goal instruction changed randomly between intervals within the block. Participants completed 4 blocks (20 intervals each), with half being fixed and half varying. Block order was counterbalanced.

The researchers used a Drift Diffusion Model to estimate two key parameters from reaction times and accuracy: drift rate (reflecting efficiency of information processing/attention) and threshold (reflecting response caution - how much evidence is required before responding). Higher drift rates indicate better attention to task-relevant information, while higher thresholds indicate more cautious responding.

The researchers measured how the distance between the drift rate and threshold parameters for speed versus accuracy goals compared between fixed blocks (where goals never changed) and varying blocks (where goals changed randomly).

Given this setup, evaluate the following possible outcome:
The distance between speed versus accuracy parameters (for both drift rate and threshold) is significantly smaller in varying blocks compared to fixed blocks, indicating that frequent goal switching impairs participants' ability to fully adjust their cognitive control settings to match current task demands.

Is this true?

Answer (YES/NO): NO